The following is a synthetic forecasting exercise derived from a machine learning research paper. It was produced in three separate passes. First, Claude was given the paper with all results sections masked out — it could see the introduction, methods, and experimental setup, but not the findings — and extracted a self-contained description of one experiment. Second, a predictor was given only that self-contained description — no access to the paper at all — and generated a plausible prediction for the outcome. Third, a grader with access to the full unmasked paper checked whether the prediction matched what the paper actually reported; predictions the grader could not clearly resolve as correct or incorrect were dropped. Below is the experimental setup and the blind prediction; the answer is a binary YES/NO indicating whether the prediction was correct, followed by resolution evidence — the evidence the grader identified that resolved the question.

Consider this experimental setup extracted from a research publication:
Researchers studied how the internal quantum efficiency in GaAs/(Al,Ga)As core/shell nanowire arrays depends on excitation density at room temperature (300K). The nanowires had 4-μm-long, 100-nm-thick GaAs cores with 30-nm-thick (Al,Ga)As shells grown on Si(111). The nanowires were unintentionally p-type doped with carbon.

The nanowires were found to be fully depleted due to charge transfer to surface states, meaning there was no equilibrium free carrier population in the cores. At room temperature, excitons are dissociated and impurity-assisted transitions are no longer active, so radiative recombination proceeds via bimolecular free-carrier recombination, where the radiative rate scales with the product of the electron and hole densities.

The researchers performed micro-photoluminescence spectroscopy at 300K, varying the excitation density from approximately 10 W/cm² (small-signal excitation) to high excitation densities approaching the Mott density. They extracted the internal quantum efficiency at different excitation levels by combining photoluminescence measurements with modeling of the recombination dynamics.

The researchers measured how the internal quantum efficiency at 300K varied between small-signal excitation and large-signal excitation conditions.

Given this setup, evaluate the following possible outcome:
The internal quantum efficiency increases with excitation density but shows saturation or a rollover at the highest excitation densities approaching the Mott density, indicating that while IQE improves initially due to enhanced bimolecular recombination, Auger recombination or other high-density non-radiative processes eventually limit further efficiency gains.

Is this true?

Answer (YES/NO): NO